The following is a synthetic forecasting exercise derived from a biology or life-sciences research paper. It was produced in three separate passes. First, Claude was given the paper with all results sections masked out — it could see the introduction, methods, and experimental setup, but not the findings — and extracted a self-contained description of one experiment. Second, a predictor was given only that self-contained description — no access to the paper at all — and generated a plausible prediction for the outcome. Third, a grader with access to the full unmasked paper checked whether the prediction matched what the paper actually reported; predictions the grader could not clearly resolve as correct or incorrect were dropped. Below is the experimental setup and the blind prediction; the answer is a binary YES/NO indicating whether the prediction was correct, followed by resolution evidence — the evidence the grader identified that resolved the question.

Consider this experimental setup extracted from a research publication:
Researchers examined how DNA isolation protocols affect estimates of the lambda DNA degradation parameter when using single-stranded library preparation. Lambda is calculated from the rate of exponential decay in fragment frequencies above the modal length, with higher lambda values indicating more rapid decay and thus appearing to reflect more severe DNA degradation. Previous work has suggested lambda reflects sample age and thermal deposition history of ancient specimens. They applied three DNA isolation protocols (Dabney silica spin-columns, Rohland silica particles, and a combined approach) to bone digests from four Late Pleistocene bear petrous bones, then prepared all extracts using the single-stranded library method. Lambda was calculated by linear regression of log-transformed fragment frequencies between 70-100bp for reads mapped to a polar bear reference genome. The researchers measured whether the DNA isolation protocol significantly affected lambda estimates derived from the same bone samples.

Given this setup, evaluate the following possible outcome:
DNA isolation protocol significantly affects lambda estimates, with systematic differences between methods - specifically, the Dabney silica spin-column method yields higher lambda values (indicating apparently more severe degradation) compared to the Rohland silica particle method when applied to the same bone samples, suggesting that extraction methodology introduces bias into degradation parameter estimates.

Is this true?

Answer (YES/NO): YES